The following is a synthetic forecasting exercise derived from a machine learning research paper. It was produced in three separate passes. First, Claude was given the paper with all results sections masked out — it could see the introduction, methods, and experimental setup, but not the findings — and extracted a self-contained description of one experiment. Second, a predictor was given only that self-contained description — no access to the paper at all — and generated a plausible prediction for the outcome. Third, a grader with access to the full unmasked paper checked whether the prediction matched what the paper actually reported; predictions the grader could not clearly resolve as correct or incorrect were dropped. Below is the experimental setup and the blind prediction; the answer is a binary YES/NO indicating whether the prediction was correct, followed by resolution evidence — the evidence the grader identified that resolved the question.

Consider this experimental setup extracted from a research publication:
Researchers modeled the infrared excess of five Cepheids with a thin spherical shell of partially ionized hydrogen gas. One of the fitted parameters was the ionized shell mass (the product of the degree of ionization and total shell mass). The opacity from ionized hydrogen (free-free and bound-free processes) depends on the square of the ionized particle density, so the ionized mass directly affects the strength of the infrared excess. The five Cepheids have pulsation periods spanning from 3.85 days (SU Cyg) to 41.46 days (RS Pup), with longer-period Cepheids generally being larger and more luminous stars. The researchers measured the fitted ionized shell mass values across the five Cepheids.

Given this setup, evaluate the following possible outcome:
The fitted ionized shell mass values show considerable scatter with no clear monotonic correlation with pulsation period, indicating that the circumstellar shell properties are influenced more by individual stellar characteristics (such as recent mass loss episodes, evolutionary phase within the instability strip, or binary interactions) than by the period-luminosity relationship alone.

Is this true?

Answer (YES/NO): YES